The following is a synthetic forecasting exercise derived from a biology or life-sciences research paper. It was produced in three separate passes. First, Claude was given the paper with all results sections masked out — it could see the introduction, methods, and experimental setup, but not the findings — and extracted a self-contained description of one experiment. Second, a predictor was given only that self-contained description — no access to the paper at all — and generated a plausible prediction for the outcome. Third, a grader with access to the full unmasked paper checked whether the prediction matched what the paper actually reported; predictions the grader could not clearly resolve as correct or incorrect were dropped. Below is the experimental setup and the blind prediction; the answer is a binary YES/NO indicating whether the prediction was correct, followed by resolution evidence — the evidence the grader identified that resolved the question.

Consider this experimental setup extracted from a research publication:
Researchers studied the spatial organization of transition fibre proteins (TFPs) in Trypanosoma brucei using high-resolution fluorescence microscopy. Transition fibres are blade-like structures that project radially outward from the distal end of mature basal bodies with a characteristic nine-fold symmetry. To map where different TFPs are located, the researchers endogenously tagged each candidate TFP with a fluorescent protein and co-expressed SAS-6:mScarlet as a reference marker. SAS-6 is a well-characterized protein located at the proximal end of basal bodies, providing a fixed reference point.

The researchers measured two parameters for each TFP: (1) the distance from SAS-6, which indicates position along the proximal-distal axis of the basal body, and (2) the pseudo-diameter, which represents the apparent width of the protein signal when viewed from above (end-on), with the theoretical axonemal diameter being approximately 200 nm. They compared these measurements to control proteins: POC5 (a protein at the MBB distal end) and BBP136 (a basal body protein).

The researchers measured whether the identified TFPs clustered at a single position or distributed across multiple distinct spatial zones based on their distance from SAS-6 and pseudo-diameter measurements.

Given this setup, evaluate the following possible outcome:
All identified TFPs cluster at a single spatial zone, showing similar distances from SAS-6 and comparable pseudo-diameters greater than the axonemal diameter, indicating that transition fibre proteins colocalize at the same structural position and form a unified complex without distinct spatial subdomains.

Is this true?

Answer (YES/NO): NO